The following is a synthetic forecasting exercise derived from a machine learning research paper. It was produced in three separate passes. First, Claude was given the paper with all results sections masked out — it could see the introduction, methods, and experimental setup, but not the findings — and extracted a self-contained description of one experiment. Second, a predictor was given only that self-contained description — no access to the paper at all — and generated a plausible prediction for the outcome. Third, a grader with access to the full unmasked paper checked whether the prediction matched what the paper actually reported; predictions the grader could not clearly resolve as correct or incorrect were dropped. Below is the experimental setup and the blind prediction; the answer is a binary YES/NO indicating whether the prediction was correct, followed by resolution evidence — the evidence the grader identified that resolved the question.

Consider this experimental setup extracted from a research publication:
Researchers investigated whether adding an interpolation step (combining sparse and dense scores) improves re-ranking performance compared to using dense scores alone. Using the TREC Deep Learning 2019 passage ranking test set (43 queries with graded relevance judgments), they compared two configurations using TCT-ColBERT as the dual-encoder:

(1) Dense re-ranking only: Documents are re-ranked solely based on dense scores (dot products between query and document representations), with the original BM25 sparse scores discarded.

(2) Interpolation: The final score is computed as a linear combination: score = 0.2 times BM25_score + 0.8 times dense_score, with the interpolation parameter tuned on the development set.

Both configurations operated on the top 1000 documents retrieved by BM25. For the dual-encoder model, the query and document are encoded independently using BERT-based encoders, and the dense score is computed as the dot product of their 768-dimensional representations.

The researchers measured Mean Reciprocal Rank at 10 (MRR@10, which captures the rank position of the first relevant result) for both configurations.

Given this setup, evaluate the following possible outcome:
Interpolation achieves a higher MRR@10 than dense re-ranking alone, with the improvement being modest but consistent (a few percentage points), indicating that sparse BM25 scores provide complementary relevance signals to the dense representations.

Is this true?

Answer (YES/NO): NO